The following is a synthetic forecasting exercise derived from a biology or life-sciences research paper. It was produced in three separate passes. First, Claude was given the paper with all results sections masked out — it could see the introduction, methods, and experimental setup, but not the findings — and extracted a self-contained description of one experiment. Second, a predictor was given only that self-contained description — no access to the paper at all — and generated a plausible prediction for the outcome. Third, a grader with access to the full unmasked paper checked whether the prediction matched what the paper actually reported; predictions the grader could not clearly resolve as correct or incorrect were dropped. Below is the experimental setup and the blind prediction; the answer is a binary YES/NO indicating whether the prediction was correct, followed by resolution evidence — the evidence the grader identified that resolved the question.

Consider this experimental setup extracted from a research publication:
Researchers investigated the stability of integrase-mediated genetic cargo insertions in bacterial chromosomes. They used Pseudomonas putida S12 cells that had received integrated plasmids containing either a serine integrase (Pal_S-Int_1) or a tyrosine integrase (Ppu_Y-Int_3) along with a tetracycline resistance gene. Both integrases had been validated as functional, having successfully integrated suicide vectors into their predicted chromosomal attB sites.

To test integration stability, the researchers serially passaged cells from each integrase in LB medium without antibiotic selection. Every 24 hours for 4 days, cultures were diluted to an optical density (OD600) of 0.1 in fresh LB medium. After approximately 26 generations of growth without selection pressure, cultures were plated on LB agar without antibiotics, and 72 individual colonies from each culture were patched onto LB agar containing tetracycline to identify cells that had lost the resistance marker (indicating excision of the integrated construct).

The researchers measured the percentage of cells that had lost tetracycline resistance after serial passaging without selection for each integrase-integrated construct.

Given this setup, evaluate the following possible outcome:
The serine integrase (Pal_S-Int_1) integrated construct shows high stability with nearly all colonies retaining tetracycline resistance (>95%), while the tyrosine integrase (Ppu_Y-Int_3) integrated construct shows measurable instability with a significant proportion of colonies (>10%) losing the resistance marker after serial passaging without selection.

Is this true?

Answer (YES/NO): NO